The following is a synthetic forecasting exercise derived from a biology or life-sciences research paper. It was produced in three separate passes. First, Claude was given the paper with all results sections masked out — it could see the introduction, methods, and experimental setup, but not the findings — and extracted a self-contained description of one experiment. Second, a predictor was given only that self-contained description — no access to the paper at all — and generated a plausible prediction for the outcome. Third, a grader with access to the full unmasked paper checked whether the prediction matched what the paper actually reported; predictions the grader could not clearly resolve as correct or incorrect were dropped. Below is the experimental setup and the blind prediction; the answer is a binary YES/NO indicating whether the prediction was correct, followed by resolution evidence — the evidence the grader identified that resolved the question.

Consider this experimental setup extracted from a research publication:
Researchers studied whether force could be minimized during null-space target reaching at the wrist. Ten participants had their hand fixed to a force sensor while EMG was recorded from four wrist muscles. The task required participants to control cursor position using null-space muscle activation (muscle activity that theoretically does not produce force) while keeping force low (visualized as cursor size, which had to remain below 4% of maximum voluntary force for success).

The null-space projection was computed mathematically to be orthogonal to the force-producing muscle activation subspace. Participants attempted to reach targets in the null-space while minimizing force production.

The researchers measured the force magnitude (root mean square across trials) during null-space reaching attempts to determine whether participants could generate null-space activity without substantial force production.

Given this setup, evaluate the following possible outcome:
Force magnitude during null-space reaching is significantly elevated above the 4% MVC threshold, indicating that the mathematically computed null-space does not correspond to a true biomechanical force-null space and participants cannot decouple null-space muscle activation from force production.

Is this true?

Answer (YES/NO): NO